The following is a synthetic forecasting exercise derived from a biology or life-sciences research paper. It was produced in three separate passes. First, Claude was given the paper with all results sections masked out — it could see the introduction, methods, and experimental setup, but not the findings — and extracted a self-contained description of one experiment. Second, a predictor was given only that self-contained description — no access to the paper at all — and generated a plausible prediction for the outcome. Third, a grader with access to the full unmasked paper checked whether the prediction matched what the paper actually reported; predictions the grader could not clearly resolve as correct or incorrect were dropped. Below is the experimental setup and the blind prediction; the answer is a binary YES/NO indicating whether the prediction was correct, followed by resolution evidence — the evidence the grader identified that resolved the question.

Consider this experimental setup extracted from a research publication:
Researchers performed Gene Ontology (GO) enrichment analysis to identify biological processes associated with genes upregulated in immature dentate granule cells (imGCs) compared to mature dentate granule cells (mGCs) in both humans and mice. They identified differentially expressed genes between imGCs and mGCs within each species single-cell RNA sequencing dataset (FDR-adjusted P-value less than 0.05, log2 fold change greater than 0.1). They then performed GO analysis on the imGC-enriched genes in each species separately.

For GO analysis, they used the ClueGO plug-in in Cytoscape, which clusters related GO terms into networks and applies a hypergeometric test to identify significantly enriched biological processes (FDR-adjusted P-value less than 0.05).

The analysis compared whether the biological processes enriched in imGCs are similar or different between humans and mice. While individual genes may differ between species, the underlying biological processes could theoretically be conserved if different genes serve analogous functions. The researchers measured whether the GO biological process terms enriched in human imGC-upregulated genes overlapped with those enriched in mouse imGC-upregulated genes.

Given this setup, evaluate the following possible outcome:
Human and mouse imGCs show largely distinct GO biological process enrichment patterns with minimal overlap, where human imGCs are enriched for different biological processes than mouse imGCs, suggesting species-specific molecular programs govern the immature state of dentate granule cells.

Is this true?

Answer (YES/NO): NO